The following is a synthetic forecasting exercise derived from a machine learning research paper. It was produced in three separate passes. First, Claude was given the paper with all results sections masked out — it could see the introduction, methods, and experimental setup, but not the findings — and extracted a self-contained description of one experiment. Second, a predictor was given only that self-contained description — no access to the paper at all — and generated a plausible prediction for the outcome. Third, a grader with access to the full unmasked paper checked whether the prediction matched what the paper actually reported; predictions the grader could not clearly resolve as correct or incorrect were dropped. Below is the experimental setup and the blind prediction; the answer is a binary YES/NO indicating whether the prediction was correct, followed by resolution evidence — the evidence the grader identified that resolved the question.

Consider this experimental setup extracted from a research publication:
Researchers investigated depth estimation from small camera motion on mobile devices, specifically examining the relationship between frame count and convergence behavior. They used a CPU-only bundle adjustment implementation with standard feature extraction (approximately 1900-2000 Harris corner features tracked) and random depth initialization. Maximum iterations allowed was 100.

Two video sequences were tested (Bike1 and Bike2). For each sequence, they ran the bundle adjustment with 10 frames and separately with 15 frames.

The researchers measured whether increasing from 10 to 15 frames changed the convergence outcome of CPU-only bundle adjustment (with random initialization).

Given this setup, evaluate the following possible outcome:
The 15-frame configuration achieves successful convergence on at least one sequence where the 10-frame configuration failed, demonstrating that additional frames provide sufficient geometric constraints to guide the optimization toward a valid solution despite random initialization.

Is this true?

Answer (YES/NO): NO